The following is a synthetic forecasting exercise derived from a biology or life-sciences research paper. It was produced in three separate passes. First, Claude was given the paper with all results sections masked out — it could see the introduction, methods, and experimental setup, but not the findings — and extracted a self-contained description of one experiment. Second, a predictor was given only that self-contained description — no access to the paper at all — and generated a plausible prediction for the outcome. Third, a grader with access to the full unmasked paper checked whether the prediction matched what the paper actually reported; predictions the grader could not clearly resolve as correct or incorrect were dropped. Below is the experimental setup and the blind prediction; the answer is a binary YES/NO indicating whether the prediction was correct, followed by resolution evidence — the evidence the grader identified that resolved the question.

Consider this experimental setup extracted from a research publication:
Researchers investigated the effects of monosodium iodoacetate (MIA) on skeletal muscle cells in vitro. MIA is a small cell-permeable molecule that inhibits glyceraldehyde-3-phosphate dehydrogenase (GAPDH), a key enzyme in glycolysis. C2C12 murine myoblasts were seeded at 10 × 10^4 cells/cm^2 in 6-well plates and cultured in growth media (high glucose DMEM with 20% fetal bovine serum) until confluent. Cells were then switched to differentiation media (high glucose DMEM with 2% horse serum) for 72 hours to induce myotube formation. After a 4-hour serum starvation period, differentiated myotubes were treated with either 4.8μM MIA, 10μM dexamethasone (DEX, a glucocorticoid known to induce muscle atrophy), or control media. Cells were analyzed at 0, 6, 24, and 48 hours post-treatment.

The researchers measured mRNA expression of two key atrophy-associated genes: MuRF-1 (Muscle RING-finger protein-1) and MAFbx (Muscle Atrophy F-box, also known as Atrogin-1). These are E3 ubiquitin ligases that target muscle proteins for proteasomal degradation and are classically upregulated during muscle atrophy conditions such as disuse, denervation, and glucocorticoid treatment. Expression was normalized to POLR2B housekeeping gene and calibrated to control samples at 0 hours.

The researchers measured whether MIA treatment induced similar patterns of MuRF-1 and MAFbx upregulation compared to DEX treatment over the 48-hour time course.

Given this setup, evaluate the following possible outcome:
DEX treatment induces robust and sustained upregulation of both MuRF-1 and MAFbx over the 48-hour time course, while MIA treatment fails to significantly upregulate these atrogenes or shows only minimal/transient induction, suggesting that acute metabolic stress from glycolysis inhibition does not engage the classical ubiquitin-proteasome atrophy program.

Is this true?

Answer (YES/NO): NO